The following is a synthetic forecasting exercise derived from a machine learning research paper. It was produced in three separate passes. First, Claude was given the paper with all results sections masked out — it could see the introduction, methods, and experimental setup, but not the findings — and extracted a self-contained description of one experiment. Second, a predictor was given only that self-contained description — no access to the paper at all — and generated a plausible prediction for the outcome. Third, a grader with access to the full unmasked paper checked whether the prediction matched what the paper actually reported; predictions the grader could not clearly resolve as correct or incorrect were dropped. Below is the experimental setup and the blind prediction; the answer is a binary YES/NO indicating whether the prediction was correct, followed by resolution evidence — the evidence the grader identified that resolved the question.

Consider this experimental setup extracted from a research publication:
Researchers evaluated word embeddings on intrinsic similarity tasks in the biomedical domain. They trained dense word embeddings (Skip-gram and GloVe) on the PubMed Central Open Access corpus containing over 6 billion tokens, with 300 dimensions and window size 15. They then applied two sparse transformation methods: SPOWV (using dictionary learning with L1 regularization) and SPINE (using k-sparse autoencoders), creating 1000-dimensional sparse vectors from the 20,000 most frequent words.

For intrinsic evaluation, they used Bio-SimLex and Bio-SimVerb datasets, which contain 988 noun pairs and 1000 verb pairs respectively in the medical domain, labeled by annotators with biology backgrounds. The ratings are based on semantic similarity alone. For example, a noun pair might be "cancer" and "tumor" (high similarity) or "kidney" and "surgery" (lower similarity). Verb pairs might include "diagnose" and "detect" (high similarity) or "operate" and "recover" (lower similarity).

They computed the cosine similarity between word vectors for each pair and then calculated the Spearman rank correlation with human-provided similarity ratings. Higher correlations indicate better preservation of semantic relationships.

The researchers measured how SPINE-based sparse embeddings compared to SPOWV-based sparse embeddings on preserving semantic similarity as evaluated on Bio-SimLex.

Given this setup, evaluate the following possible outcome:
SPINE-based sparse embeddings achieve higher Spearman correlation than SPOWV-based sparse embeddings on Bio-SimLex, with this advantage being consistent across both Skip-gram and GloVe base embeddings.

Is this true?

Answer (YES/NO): NO